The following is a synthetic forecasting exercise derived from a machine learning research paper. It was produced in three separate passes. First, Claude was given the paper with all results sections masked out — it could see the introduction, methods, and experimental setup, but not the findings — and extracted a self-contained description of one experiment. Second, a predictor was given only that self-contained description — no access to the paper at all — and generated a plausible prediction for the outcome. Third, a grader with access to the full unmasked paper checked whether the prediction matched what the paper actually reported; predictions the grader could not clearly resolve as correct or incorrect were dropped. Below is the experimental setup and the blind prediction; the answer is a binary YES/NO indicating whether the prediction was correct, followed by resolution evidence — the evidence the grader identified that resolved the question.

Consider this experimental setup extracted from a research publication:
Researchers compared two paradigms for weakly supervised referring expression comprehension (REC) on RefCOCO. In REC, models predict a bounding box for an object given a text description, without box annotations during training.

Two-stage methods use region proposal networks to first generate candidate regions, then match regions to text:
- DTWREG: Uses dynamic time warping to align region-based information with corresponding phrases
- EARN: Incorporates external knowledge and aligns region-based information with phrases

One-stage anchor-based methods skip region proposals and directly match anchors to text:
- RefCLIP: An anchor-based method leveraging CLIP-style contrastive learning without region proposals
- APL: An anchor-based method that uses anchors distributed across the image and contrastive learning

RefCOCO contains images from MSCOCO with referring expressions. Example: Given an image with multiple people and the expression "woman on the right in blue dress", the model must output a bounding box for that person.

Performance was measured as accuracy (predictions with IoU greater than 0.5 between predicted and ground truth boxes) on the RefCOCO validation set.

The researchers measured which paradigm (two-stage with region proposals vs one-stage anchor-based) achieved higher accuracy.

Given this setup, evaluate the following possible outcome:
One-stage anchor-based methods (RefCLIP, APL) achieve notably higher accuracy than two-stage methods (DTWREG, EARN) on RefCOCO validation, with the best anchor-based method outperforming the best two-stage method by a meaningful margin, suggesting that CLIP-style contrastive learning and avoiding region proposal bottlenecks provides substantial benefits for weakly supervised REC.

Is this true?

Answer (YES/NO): YES